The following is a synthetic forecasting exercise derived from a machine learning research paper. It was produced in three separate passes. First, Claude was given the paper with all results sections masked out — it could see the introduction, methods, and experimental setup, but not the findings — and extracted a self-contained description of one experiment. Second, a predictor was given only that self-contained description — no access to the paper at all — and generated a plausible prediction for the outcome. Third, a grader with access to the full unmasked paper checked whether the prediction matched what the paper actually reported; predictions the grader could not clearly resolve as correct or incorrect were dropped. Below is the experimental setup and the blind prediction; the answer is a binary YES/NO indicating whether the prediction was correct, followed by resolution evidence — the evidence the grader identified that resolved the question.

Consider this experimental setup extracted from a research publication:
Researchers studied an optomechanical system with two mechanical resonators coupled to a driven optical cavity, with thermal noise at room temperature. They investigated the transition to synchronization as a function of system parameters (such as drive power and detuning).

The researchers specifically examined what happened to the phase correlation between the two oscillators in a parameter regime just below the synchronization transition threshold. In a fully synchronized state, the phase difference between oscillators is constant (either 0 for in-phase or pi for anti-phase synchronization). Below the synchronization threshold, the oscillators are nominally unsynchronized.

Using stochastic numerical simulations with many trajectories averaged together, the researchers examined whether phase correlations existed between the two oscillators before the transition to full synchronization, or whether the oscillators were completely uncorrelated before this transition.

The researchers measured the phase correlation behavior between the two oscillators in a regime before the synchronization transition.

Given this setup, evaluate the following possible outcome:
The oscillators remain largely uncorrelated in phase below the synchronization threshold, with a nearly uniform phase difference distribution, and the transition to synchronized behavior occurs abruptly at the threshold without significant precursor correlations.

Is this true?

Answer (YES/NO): NO